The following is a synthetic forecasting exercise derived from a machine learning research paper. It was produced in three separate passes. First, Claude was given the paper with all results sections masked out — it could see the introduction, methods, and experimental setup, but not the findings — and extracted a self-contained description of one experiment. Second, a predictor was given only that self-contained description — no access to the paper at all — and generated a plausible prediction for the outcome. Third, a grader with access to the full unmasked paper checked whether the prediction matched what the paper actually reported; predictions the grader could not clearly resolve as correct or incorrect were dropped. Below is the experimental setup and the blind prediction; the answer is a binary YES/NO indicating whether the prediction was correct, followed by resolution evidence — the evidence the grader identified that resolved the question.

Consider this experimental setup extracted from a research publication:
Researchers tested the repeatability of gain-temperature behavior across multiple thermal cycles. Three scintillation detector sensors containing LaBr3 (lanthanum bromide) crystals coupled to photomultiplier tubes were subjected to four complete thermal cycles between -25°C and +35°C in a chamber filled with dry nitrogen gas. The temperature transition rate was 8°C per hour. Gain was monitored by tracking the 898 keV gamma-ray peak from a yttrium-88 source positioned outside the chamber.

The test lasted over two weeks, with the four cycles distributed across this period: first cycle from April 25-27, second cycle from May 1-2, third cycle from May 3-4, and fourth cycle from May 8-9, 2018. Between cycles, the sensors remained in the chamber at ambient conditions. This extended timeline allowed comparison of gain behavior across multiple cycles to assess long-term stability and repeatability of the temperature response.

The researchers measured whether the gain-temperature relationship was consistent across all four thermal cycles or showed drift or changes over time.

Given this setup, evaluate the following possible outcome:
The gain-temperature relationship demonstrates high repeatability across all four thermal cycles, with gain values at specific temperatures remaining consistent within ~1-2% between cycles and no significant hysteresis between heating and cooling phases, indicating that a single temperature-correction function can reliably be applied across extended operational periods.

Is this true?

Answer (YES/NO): NO